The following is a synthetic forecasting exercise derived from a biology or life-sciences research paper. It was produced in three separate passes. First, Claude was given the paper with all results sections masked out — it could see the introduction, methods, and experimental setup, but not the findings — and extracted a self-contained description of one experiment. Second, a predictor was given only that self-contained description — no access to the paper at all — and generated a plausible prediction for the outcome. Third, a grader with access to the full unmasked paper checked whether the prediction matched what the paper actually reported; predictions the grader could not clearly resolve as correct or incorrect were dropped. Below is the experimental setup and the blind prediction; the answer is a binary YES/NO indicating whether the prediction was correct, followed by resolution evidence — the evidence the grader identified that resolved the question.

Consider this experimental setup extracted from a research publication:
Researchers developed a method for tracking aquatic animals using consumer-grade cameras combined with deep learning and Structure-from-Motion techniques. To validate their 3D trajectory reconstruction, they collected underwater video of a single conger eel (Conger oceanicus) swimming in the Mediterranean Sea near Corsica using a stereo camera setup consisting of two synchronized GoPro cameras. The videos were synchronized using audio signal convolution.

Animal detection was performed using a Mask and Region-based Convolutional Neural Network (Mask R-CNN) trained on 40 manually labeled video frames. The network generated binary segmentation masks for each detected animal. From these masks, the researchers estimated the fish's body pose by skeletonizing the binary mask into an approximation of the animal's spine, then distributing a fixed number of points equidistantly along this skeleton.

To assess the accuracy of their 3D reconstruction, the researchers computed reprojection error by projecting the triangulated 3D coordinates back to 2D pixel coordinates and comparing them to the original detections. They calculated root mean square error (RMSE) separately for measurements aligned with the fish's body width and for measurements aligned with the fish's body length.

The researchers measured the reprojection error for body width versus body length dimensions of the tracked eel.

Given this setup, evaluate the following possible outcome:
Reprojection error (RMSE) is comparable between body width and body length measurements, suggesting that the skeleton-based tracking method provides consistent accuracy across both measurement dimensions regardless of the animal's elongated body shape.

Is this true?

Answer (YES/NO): NO